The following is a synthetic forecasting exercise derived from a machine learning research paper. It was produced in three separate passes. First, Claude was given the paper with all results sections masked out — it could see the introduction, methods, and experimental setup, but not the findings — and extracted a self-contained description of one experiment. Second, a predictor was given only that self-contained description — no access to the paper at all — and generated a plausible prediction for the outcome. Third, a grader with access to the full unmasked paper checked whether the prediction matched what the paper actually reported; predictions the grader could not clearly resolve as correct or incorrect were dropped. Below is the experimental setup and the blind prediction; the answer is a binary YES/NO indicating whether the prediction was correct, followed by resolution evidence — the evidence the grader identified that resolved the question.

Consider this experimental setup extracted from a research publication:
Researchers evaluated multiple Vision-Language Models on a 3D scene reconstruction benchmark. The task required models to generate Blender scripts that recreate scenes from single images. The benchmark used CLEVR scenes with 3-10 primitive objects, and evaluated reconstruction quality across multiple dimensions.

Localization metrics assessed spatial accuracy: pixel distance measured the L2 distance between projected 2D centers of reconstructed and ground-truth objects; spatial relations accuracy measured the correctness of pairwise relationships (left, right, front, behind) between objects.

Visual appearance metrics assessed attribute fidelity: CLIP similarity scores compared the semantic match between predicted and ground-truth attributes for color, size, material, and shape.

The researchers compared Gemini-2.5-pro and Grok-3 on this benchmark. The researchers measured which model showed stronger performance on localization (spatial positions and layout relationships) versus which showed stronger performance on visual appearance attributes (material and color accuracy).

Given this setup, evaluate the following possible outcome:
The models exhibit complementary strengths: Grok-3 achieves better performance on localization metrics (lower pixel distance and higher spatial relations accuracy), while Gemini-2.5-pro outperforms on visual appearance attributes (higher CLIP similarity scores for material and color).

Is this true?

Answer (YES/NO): NO